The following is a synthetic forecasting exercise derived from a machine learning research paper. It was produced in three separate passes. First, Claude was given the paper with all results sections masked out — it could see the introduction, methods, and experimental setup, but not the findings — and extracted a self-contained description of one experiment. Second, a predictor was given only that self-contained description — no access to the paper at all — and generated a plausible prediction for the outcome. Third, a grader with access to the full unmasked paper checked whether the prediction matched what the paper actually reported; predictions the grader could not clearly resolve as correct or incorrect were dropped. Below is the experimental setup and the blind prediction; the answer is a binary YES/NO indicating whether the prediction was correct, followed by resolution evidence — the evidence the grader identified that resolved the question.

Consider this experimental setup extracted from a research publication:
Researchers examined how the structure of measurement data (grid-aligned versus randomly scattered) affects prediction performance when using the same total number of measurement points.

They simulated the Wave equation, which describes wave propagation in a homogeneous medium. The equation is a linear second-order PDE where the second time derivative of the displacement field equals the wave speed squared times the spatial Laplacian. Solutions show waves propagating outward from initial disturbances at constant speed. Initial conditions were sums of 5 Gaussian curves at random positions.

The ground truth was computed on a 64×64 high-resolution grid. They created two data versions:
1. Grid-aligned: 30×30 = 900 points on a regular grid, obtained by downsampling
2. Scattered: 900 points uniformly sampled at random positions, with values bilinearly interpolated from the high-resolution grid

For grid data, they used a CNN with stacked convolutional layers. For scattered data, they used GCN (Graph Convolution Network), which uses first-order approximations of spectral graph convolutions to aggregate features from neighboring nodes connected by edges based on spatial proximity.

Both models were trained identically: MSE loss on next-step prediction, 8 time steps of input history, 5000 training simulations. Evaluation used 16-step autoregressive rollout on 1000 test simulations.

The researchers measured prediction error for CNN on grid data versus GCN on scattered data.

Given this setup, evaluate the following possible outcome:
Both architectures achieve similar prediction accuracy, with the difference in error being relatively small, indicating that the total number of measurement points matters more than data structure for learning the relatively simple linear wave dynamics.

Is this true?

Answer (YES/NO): NO